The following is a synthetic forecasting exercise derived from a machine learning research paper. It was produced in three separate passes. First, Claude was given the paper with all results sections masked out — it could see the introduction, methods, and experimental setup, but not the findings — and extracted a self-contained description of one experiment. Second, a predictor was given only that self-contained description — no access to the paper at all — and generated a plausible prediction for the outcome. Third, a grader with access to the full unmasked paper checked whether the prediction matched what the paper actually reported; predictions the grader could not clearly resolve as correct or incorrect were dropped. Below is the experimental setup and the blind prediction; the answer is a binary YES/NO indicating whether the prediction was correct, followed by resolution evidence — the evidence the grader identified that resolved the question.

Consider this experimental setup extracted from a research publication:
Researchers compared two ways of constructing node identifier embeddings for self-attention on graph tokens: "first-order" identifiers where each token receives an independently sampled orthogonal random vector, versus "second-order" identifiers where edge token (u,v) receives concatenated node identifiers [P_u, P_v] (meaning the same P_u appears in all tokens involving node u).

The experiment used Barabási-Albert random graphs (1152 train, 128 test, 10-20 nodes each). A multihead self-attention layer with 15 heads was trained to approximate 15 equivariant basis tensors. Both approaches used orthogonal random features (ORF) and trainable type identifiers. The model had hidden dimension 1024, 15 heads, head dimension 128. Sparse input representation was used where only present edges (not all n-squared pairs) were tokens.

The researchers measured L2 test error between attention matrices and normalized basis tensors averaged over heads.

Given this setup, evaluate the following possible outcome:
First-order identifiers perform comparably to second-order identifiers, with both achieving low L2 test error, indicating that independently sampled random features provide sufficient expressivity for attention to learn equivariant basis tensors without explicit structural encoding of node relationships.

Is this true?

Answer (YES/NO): NO